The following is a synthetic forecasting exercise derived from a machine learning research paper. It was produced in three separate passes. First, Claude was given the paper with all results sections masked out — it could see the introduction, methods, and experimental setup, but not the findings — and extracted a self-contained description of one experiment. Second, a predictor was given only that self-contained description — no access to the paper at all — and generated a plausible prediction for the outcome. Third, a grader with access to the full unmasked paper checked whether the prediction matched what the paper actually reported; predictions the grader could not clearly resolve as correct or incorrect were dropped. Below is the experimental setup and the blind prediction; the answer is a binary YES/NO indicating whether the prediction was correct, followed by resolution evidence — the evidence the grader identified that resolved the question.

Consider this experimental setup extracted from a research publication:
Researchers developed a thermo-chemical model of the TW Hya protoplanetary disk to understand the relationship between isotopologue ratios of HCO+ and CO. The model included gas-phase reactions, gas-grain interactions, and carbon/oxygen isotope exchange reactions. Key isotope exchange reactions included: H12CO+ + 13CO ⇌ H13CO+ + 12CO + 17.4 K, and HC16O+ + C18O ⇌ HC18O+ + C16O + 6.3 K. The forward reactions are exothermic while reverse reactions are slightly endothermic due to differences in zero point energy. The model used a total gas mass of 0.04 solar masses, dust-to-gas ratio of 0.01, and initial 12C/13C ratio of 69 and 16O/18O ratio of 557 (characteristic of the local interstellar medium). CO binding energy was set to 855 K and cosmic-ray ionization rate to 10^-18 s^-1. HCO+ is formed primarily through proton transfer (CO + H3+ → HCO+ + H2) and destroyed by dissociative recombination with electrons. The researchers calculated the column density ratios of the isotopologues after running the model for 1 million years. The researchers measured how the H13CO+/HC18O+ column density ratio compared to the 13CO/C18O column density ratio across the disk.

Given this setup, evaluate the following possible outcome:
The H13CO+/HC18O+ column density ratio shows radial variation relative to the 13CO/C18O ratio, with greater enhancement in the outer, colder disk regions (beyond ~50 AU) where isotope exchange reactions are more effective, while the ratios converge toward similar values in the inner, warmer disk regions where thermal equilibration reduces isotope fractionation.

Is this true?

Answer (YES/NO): NO